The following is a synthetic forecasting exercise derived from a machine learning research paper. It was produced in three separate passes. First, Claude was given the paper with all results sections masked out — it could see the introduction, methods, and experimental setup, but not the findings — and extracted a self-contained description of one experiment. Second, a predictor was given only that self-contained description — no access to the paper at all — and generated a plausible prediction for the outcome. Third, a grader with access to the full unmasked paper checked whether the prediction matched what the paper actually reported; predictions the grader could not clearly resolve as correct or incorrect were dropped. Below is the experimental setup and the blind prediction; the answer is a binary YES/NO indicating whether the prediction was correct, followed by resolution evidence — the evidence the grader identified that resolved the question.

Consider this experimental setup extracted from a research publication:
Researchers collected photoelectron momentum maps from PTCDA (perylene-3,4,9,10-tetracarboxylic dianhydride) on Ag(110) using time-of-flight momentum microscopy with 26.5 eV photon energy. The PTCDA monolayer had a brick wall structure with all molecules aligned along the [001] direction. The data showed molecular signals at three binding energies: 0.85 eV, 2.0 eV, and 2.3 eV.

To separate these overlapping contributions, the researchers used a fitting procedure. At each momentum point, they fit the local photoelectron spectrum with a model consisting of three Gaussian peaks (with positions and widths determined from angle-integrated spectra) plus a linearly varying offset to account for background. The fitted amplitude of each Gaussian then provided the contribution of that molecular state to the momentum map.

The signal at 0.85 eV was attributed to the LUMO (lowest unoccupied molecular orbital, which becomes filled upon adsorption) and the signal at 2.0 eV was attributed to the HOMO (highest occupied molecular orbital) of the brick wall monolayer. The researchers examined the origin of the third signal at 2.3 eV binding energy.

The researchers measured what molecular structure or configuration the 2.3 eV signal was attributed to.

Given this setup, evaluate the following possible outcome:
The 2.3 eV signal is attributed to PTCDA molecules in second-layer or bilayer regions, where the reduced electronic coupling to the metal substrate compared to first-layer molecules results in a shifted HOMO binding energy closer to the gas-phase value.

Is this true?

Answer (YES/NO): YES